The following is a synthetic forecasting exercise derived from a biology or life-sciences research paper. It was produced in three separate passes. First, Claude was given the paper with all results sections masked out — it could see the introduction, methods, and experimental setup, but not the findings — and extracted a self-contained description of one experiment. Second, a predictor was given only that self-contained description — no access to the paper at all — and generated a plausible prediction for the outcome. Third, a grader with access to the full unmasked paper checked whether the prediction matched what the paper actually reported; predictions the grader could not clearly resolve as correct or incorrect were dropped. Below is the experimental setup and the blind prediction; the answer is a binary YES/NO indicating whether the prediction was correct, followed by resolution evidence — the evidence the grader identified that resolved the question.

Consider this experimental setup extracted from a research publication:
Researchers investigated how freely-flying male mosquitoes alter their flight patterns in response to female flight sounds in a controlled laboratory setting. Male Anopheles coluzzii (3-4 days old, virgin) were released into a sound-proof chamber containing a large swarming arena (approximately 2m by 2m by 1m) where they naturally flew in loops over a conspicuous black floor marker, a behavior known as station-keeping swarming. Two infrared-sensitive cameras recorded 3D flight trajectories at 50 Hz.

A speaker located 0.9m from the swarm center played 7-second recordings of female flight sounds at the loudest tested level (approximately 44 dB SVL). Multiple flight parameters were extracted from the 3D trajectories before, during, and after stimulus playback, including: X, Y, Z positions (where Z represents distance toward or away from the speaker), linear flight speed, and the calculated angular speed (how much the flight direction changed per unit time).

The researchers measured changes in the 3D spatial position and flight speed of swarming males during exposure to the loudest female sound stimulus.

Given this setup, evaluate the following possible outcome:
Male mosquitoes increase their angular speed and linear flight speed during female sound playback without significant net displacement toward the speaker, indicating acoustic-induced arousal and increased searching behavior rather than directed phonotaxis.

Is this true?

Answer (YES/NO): YES